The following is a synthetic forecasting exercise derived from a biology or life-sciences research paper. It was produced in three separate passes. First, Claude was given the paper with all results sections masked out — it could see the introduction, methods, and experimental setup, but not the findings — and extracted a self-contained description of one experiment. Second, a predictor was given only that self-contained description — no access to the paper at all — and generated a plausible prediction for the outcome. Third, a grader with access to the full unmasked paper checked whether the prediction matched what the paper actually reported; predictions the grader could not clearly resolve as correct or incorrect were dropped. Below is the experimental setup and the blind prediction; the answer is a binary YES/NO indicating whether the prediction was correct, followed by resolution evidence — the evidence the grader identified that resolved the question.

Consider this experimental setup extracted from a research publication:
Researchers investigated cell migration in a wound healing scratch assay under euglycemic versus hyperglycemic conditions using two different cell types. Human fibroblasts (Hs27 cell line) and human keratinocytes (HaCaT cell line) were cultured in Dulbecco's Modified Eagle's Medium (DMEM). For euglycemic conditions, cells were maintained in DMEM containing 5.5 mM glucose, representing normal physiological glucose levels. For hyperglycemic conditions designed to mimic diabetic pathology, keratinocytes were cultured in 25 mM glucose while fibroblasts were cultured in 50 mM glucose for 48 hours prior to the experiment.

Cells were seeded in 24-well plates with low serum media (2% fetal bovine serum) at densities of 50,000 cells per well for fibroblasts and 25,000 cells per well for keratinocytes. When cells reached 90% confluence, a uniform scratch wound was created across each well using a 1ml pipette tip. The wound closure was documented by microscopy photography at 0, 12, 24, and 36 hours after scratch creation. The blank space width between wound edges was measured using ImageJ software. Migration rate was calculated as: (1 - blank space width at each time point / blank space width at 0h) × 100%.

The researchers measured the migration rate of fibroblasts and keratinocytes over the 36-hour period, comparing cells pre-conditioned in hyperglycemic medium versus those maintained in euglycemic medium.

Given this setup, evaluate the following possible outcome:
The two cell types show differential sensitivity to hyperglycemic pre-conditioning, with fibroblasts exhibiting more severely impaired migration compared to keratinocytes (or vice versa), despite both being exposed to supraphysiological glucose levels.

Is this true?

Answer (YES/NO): NO